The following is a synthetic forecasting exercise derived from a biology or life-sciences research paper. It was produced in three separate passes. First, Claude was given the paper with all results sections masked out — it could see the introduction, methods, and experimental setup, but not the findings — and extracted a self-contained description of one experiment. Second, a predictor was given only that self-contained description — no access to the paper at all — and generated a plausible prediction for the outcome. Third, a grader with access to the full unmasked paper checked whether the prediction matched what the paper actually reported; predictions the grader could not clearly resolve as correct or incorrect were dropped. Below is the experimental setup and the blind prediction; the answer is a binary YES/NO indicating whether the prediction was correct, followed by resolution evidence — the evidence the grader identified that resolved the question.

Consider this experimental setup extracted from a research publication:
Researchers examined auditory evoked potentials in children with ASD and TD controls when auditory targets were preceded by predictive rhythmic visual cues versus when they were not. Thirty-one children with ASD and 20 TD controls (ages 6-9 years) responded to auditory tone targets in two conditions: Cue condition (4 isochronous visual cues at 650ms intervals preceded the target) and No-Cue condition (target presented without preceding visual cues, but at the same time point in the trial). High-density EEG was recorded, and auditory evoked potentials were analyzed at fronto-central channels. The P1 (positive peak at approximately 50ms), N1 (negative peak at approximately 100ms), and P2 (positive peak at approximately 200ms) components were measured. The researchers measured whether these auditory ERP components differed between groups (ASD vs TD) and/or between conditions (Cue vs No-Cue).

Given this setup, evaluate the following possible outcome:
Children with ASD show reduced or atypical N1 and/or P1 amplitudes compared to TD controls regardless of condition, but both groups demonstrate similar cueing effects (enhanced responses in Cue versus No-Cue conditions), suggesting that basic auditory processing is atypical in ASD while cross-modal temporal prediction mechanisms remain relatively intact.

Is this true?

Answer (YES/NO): YES